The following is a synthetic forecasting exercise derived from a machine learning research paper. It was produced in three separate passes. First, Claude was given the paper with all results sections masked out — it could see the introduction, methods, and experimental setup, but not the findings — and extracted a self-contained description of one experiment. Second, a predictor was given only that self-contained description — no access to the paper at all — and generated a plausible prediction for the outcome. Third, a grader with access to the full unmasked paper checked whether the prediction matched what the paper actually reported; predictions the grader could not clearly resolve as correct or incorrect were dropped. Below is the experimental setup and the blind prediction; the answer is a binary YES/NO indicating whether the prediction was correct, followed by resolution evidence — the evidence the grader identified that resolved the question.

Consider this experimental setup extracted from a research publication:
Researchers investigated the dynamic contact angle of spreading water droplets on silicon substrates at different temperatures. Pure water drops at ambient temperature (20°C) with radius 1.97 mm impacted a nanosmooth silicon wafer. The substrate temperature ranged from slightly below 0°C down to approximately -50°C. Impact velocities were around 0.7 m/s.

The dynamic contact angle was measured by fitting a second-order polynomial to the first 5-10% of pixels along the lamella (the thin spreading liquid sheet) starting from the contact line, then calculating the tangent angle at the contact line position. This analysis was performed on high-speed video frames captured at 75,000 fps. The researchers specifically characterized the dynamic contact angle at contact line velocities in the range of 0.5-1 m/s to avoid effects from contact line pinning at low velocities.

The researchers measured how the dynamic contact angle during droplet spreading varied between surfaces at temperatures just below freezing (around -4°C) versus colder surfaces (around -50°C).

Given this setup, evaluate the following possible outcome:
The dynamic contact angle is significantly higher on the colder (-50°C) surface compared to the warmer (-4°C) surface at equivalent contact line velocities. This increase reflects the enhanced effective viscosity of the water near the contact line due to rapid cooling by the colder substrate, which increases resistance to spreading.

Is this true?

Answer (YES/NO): NO